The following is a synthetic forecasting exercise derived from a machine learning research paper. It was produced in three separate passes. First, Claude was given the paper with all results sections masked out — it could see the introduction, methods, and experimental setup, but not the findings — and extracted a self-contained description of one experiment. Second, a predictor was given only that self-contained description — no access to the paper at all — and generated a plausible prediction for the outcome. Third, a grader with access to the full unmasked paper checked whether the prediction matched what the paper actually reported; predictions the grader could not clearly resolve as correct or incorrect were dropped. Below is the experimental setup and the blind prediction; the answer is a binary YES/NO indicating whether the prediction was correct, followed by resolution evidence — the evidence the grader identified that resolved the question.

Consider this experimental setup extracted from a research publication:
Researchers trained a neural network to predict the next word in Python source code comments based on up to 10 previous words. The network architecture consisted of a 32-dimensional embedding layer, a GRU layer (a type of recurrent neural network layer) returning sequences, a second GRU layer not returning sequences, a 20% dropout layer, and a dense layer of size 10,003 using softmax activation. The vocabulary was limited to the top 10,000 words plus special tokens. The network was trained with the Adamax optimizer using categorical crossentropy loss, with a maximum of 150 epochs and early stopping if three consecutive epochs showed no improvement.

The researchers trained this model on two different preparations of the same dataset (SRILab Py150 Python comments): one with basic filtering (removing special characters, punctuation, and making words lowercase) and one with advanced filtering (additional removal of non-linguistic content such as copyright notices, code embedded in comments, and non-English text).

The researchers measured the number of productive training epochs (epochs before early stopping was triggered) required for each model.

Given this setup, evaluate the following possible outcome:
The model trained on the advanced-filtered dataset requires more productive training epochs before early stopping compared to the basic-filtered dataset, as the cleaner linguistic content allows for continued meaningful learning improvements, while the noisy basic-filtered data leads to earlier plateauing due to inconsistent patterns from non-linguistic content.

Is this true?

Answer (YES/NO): NO